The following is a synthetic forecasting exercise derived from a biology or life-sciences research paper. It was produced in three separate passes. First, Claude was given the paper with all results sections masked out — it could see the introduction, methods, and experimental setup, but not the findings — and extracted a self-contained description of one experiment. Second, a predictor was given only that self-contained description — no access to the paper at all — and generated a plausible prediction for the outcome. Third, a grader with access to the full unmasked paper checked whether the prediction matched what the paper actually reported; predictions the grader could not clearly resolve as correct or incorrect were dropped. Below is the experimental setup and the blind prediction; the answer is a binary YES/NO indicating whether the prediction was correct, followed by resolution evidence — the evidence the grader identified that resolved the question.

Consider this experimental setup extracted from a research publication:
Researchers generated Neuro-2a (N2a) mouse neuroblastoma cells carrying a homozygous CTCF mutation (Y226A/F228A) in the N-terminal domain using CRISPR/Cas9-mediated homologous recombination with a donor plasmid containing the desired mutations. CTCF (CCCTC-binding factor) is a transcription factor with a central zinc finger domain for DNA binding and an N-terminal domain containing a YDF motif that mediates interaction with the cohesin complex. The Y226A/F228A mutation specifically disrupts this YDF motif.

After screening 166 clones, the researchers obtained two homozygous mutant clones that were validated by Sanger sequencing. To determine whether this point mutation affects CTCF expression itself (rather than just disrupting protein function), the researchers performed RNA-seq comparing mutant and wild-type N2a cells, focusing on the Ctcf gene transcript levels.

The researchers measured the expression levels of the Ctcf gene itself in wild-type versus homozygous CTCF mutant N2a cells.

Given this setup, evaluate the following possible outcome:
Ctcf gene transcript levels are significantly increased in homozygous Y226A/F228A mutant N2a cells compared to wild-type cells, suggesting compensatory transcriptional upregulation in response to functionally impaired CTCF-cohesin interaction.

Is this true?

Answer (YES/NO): NO